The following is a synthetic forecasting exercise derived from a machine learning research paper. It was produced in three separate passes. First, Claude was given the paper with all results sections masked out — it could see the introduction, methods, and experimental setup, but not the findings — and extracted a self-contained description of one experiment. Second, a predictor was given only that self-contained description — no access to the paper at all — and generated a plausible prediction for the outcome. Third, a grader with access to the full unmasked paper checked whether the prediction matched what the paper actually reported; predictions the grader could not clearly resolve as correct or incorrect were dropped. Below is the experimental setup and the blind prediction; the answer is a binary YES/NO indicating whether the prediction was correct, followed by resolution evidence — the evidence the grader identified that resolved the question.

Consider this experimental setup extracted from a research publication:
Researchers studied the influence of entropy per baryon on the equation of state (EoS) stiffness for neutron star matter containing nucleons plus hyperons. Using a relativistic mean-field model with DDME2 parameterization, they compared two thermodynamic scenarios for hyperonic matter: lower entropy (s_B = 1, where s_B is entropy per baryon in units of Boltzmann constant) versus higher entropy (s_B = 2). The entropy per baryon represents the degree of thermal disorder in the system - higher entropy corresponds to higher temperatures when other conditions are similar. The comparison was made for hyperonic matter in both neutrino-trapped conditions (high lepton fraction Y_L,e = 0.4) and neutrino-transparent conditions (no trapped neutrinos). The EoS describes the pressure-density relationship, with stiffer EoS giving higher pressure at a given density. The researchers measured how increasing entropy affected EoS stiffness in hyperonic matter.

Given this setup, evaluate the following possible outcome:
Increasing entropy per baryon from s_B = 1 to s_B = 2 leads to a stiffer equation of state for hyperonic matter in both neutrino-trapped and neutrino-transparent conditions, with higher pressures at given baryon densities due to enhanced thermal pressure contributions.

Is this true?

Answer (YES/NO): NO